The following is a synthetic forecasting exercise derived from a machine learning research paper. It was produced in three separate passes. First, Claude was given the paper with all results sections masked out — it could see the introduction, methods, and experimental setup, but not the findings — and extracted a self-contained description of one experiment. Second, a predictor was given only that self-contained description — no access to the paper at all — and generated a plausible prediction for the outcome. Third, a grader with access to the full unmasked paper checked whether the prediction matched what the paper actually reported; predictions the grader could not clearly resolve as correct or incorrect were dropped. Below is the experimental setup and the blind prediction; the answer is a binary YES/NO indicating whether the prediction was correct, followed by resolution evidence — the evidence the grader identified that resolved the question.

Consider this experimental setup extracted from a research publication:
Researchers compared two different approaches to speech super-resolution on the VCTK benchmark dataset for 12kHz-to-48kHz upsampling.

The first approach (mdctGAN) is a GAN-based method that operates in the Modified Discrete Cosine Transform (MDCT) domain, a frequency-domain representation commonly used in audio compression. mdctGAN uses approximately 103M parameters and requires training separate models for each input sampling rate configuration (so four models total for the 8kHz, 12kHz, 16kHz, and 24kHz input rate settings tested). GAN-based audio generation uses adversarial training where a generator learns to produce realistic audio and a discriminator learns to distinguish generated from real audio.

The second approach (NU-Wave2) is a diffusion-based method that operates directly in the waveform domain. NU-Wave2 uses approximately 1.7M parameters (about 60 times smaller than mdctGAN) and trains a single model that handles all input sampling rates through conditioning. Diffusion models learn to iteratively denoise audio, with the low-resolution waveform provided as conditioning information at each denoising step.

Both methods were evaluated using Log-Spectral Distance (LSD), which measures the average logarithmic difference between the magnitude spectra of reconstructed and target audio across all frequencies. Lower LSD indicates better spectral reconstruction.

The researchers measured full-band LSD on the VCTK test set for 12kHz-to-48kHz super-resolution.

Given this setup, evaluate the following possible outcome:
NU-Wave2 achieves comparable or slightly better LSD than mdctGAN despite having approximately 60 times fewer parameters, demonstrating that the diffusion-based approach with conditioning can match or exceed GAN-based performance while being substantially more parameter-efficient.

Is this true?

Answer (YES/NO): NO